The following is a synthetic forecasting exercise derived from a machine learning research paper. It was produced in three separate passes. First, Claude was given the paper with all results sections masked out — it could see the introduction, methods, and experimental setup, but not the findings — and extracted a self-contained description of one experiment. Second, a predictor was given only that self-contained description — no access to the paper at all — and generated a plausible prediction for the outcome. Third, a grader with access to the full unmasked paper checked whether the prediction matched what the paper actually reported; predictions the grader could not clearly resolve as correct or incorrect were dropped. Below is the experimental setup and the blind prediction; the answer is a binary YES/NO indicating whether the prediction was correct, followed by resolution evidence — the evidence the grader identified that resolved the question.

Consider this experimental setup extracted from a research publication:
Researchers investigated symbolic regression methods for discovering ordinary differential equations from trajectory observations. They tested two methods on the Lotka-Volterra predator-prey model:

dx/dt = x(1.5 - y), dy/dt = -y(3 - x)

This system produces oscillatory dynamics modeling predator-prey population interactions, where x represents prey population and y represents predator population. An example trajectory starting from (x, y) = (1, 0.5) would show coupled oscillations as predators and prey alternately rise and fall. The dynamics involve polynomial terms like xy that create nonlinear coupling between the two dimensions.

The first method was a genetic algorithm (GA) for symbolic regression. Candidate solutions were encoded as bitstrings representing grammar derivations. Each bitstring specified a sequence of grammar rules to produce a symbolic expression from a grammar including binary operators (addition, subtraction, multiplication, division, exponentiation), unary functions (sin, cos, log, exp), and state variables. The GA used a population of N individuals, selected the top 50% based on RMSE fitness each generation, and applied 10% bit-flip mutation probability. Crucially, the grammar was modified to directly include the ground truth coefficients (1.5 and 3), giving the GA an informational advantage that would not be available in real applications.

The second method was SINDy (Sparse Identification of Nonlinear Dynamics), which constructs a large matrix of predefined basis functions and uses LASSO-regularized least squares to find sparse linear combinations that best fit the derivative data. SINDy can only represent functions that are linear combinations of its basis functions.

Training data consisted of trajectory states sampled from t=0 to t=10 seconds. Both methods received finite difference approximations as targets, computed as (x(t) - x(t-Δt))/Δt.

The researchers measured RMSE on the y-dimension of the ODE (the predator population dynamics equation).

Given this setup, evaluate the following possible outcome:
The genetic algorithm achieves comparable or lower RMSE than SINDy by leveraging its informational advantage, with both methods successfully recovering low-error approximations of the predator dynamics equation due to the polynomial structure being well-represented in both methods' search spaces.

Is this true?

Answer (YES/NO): NO